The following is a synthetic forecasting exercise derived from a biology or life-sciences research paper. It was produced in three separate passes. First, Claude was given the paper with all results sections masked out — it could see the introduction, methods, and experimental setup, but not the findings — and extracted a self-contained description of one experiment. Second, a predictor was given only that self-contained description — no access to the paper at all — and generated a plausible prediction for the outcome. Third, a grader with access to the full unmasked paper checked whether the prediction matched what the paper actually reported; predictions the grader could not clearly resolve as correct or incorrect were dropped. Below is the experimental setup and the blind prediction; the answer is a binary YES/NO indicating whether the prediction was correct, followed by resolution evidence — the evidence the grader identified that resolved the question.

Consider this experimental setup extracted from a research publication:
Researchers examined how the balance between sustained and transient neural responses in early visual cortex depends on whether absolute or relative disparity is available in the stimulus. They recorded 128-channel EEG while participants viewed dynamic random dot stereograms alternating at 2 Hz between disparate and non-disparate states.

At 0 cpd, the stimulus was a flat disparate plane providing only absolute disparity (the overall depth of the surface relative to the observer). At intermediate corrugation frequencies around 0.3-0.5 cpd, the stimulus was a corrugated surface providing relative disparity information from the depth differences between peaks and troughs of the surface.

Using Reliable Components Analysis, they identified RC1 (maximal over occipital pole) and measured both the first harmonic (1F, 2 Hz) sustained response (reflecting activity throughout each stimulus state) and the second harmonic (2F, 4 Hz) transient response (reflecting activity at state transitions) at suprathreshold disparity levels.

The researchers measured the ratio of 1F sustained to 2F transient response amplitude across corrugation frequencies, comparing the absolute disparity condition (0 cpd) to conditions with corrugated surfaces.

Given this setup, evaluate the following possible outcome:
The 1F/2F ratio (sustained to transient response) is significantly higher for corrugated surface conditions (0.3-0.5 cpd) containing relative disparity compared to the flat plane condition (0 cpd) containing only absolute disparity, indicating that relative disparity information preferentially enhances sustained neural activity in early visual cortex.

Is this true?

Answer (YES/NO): YES